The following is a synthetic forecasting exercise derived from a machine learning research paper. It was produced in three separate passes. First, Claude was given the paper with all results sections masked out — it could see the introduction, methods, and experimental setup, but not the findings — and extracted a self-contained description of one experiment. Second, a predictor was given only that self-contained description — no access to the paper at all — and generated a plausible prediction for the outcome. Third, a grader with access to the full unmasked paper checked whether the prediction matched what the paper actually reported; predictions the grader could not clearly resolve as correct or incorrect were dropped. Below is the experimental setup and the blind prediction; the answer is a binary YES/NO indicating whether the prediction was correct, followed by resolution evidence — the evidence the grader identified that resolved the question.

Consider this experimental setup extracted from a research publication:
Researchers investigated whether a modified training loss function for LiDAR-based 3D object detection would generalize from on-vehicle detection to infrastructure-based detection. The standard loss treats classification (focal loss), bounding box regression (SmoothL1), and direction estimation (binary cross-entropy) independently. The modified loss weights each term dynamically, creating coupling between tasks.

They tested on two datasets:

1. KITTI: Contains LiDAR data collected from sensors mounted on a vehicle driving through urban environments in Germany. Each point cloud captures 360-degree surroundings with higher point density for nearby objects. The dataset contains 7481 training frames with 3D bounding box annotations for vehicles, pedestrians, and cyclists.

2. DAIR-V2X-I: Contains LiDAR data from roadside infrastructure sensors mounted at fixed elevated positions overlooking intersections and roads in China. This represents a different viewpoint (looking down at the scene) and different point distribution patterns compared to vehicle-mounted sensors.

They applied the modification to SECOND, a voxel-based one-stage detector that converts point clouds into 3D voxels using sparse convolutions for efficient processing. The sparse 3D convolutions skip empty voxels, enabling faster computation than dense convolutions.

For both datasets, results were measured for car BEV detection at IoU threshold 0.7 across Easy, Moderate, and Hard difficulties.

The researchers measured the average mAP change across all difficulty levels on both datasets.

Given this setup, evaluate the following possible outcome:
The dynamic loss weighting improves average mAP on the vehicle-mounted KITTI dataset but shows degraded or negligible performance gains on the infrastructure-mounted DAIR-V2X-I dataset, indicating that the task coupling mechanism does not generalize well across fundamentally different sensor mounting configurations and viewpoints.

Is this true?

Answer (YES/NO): YES